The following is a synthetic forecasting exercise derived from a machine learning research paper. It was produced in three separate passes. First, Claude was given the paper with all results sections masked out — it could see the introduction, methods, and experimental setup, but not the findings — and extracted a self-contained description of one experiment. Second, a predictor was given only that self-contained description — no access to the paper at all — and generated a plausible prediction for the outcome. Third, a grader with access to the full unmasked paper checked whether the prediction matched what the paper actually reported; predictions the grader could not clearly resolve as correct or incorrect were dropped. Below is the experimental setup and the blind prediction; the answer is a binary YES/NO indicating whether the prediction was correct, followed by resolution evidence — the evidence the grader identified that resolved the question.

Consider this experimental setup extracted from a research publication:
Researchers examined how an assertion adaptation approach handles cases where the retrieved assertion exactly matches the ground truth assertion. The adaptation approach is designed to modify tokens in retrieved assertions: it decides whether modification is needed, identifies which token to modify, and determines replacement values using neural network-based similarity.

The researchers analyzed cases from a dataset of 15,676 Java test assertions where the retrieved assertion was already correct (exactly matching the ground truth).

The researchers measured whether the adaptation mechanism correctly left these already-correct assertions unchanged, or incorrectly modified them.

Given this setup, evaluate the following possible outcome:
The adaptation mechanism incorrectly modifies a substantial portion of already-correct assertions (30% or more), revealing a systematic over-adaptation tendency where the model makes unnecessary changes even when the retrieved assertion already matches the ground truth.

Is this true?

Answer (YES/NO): NO